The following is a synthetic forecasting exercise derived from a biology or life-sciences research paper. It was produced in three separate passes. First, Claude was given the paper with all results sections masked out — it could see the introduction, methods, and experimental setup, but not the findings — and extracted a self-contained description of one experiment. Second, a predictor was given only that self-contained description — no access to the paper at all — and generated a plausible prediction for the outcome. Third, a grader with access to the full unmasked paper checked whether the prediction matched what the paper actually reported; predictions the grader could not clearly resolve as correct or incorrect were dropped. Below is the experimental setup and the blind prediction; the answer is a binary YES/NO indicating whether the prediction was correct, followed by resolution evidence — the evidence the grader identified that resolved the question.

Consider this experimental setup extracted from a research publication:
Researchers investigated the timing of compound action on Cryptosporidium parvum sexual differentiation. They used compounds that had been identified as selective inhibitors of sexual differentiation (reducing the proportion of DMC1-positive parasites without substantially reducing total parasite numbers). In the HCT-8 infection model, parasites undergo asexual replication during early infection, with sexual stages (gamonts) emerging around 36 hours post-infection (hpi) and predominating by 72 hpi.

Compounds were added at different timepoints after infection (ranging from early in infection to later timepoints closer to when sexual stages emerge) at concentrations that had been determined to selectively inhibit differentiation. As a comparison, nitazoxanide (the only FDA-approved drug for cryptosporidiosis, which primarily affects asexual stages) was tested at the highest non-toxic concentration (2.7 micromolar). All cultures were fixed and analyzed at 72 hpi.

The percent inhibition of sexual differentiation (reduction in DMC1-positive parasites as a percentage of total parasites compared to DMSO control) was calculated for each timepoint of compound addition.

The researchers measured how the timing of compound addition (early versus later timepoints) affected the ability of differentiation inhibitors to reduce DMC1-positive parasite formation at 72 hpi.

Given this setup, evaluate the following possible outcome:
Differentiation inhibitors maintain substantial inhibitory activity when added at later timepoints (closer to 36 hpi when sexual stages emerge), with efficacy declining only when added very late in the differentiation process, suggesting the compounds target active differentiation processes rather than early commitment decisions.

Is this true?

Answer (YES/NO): NO